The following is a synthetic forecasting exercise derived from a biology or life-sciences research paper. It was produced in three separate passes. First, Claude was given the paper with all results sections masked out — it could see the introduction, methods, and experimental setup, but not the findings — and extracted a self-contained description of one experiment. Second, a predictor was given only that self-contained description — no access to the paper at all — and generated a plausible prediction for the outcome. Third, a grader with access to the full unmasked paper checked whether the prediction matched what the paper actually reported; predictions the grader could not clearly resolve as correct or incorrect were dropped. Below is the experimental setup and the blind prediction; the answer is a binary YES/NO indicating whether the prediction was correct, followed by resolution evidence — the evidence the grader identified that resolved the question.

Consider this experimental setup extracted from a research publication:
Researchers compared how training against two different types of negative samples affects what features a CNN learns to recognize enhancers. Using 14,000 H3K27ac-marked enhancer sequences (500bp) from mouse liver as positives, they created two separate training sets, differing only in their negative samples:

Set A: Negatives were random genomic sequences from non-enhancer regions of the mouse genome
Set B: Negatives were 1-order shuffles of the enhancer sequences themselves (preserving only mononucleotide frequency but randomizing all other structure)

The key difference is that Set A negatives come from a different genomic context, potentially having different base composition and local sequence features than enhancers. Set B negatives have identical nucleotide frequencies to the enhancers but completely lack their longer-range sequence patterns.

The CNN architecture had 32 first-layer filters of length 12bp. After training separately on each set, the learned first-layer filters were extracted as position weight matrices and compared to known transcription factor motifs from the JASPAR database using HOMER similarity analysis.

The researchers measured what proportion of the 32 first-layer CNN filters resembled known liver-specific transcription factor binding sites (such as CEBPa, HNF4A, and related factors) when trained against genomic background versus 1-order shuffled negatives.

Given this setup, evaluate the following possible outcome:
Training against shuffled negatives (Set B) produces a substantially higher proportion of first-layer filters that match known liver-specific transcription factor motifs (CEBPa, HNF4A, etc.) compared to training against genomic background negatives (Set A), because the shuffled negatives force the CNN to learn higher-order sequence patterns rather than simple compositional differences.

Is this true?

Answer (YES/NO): YES